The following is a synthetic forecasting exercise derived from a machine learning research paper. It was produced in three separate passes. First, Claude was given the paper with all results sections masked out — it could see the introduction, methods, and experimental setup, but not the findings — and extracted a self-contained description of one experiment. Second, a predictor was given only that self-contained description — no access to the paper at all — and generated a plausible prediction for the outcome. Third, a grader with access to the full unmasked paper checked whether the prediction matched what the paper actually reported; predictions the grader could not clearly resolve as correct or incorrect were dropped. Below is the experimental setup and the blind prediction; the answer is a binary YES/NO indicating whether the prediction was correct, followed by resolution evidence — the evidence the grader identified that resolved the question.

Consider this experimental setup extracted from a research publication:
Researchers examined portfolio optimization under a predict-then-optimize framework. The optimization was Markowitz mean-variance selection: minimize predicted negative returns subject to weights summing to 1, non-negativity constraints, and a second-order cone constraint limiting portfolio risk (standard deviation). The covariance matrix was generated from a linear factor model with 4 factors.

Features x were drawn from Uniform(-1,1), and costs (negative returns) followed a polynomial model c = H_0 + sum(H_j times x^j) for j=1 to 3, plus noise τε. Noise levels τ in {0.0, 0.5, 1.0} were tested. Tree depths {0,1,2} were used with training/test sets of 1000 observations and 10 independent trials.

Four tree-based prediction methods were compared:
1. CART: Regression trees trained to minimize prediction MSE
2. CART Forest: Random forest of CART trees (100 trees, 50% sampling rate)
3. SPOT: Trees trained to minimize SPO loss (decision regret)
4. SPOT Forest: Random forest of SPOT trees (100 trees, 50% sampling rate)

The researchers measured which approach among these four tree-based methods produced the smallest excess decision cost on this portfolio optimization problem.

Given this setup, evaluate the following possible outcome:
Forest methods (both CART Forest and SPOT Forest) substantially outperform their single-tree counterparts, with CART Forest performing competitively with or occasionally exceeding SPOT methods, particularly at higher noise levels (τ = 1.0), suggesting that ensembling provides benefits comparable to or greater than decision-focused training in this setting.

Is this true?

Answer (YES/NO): NO